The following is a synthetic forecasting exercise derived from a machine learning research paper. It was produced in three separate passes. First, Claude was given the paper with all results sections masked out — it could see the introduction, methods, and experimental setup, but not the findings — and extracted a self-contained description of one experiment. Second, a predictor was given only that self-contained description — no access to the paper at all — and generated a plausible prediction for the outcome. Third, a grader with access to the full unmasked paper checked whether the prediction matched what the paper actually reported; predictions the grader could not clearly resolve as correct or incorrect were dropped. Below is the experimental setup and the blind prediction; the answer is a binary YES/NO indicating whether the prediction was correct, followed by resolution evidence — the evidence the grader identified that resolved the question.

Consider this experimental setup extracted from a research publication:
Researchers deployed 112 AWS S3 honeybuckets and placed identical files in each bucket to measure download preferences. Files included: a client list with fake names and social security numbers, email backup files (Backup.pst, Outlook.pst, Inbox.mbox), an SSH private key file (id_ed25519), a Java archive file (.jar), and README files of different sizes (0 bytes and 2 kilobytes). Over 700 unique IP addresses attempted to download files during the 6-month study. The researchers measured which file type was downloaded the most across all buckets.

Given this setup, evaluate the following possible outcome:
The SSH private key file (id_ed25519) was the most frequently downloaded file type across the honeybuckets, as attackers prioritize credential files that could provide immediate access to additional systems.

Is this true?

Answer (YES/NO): NO